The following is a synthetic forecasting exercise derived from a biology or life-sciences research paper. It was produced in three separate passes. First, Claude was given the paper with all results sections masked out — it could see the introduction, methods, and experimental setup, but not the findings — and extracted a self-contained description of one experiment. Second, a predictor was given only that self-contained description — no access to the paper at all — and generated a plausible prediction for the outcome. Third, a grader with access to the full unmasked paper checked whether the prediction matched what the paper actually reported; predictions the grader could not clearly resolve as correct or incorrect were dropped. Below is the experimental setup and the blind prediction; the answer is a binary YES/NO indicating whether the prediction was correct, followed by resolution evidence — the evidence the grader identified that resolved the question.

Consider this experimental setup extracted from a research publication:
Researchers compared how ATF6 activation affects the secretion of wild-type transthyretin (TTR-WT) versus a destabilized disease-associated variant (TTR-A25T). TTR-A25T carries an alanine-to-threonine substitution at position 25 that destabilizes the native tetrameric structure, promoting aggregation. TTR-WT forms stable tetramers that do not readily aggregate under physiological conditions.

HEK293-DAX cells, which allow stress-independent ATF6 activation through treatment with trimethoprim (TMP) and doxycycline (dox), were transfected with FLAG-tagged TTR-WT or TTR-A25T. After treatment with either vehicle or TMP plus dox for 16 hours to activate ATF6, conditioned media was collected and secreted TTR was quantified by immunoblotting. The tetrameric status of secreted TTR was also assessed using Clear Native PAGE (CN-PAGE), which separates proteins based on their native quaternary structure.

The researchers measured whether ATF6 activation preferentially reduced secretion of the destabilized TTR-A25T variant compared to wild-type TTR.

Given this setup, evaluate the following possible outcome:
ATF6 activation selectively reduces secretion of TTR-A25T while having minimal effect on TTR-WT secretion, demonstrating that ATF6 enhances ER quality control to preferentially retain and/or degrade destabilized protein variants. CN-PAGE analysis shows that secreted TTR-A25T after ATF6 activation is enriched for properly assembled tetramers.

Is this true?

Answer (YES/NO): NO